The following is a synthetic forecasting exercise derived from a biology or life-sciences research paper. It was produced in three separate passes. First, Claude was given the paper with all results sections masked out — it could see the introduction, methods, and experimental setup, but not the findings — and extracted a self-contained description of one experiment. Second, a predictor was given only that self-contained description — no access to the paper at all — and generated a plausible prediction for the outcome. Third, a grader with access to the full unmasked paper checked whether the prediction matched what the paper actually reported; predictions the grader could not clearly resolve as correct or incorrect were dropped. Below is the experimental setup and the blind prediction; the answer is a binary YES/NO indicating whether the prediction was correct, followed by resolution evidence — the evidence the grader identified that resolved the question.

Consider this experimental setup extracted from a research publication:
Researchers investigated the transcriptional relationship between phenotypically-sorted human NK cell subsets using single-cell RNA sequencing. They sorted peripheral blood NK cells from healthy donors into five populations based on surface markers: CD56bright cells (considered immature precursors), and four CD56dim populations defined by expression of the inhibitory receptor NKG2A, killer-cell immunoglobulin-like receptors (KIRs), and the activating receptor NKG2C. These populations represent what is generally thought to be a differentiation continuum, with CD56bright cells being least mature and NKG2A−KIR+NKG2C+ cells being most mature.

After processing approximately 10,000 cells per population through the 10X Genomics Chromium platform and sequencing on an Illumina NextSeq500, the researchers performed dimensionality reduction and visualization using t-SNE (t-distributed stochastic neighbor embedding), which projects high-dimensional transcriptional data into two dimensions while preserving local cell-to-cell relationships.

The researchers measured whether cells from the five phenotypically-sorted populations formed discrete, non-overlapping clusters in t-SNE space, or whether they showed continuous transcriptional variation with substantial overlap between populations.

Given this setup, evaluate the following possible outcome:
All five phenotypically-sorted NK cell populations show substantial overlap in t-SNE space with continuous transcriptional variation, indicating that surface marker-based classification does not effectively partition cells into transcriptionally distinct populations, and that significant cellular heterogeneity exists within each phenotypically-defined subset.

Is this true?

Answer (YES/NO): NO